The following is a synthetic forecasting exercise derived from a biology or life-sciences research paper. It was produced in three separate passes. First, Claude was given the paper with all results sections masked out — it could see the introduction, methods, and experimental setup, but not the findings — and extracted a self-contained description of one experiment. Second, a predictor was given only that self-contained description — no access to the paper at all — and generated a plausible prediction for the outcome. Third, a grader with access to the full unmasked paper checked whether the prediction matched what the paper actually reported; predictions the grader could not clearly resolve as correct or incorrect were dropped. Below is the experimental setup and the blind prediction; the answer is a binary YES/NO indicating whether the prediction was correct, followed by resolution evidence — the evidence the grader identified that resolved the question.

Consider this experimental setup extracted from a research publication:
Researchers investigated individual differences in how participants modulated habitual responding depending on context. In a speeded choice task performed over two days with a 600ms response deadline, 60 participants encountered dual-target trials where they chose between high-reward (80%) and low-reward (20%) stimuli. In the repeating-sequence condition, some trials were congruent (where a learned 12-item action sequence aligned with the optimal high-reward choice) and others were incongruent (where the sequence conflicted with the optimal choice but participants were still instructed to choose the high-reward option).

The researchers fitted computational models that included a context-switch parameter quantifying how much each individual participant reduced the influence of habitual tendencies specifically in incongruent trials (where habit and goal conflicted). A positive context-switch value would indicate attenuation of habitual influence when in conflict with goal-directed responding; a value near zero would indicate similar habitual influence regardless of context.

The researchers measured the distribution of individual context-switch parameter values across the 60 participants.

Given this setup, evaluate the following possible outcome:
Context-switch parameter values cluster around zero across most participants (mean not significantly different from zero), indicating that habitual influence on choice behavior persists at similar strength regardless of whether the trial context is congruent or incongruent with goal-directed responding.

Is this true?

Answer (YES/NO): NO